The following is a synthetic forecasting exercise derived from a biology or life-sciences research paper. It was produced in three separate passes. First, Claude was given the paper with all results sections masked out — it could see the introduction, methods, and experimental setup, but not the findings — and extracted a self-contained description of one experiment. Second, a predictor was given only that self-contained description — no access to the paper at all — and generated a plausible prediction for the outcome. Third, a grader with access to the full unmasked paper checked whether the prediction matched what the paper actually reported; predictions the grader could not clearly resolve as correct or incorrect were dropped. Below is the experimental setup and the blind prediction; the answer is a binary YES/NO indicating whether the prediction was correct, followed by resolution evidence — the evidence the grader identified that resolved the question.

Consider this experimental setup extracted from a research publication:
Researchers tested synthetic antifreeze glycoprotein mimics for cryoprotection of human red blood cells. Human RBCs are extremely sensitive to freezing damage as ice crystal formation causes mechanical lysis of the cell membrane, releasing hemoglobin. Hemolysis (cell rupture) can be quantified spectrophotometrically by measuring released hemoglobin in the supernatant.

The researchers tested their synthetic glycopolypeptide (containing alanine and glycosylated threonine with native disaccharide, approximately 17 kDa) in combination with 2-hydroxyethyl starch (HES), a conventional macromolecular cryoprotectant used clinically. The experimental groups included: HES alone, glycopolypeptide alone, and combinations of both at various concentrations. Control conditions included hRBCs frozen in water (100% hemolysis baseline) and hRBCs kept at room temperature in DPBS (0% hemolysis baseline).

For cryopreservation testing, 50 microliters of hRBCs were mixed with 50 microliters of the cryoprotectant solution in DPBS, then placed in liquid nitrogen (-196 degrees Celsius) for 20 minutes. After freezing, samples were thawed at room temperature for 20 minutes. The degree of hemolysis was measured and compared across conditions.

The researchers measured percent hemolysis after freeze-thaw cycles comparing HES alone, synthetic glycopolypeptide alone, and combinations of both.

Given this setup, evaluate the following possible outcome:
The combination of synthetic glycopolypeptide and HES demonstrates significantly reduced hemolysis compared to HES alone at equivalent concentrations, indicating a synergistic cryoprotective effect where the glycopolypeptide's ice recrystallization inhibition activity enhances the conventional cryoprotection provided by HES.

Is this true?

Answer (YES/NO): NO